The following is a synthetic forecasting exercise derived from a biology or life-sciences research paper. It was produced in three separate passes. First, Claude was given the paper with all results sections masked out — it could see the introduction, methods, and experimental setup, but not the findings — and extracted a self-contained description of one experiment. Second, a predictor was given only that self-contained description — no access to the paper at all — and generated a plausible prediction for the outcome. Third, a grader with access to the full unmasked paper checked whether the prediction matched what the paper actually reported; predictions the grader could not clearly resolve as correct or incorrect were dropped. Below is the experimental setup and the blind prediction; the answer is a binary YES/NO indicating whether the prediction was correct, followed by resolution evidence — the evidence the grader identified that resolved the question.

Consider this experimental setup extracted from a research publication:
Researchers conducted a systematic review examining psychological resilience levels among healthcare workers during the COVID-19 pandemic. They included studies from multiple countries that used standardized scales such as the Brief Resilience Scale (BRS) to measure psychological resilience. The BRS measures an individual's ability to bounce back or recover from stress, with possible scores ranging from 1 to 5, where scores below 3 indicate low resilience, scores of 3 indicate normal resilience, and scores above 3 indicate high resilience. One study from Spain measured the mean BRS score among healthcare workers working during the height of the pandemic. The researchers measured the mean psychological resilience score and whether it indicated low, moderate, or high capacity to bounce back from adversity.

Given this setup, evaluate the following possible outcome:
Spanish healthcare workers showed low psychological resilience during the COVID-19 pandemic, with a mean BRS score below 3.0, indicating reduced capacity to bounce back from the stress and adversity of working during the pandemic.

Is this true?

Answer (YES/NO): NO